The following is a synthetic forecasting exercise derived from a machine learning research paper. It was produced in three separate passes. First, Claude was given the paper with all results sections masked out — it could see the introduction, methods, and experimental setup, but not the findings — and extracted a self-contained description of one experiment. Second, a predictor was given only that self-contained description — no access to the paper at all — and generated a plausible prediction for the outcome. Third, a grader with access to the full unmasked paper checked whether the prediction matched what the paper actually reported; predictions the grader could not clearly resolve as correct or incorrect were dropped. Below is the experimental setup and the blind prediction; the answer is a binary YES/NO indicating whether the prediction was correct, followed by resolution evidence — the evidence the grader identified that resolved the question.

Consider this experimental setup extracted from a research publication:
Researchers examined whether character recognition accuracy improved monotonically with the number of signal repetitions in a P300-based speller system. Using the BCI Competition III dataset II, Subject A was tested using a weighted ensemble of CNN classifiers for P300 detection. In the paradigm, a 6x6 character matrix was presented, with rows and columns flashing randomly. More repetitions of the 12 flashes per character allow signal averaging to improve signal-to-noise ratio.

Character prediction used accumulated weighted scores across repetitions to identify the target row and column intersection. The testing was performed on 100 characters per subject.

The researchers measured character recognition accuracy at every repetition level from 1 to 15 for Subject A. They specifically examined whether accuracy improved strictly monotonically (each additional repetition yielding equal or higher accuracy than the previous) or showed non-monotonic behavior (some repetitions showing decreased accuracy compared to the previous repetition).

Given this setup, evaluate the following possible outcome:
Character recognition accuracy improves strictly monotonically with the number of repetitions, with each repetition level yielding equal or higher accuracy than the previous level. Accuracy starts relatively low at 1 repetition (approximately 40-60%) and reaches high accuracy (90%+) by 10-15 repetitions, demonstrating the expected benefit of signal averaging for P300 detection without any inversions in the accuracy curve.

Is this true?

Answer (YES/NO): NO